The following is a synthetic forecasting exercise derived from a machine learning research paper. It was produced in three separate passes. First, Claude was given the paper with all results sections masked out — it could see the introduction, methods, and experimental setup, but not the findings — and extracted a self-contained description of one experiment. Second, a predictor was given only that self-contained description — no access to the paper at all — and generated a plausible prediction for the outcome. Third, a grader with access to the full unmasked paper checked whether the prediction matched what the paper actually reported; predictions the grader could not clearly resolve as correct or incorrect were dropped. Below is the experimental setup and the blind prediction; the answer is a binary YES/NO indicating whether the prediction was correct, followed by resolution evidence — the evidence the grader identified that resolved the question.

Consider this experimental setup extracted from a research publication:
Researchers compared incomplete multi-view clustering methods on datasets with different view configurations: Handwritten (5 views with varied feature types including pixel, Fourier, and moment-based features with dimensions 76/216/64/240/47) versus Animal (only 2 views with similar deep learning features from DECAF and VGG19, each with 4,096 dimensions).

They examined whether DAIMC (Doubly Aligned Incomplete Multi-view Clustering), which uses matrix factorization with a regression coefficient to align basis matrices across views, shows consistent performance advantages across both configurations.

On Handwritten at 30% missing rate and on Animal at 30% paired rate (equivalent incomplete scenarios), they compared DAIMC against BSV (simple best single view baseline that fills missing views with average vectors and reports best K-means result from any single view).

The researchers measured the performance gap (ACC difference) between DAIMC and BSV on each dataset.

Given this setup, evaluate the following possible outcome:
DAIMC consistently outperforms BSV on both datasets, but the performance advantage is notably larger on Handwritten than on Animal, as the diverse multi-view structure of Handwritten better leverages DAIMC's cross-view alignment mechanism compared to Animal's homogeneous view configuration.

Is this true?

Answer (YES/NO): YES